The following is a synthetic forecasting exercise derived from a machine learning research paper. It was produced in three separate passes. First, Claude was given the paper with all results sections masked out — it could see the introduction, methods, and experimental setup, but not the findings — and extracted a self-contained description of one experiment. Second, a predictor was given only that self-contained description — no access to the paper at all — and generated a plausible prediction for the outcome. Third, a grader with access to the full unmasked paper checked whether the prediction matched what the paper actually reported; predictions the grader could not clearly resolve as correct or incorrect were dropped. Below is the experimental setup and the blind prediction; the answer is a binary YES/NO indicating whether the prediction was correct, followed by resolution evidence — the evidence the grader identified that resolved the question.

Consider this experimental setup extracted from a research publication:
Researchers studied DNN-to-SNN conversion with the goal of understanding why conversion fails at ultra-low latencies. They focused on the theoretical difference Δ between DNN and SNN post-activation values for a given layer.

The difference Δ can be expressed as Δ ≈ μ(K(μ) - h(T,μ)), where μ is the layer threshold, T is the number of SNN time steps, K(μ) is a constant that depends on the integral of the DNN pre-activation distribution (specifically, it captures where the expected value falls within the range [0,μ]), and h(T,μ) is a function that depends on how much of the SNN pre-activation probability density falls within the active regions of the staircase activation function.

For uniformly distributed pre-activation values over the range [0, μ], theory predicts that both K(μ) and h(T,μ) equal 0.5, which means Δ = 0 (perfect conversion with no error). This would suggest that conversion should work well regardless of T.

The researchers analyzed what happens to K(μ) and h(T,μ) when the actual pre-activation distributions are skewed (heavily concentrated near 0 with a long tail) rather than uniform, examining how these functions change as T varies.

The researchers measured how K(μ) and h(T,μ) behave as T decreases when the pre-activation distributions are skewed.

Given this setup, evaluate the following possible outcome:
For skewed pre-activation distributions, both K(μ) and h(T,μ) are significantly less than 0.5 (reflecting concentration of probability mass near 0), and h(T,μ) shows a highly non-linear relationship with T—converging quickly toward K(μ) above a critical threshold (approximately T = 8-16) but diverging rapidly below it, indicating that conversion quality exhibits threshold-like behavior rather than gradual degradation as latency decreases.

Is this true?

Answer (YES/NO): NO